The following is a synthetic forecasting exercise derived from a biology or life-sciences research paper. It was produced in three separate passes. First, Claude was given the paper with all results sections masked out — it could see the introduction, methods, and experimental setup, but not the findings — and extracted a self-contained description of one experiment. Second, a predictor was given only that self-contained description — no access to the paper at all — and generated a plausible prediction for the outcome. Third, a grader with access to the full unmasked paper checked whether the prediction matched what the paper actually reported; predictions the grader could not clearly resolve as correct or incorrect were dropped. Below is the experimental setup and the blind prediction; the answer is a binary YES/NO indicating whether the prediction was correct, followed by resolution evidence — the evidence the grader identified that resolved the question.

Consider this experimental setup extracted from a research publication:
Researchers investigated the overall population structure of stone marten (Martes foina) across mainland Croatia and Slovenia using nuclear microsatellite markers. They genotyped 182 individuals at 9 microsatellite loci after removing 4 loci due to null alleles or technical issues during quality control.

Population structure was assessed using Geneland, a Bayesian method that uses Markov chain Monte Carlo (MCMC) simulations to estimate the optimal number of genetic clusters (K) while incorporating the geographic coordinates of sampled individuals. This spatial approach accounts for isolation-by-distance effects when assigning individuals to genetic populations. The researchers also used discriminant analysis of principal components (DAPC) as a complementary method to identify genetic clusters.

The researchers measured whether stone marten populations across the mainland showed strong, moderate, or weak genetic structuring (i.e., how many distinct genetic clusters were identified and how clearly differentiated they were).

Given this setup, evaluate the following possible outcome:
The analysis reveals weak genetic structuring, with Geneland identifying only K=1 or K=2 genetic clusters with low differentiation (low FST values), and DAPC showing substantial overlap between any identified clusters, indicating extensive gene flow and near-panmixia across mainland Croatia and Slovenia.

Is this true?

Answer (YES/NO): NO